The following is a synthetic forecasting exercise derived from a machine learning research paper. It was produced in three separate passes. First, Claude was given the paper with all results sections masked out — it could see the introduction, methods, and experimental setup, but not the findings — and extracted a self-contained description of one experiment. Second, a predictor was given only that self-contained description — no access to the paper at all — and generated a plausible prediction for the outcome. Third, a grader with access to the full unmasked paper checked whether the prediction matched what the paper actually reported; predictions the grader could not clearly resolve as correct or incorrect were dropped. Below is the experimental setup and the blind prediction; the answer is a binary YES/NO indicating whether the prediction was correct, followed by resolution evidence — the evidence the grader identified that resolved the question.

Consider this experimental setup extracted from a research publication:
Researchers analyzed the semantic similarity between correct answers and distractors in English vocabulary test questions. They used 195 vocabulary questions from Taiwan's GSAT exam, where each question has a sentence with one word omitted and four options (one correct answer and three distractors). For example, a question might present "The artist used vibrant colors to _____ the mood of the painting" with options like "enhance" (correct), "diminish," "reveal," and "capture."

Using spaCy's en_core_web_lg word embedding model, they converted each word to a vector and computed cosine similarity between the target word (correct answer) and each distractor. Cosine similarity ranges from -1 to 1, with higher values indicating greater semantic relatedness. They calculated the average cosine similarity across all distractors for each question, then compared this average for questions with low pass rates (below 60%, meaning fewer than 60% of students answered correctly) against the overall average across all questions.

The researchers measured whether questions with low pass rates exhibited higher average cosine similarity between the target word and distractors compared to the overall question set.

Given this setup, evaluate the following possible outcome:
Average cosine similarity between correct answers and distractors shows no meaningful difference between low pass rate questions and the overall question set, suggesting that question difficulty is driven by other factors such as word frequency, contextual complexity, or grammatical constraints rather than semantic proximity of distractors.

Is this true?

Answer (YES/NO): NO